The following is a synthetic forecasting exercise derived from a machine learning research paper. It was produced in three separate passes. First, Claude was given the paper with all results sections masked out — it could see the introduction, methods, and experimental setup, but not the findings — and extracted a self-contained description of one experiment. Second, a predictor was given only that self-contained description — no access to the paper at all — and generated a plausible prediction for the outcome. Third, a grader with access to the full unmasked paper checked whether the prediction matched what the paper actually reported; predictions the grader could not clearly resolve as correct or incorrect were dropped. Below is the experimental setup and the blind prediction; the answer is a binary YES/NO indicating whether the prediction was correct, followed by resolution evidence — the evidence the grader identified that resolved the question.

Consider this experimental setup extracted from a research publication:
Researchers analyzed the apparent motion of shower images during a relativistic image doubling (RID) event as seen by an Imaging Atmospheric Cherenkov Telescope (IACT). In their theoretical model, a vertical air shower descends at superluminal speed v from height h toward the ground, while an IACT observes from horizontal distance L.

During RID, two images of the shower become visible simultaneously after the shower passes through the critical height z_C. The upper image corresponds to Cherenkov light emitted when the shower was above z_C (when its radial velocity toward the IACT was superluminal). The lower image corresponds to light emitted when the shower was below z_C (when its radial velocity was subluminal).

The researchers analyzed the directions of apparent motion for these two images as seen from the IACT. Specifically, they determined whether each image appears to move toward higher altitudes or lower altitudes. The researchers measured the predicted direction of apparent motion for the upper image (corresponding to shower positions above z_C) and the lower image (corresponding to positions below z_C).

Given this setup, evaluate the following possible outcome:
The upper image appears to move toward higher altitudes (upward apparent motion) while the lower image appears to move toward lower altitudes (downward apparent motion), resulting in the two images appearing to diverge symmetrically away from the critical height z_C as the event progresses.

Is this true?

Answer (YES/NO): YES